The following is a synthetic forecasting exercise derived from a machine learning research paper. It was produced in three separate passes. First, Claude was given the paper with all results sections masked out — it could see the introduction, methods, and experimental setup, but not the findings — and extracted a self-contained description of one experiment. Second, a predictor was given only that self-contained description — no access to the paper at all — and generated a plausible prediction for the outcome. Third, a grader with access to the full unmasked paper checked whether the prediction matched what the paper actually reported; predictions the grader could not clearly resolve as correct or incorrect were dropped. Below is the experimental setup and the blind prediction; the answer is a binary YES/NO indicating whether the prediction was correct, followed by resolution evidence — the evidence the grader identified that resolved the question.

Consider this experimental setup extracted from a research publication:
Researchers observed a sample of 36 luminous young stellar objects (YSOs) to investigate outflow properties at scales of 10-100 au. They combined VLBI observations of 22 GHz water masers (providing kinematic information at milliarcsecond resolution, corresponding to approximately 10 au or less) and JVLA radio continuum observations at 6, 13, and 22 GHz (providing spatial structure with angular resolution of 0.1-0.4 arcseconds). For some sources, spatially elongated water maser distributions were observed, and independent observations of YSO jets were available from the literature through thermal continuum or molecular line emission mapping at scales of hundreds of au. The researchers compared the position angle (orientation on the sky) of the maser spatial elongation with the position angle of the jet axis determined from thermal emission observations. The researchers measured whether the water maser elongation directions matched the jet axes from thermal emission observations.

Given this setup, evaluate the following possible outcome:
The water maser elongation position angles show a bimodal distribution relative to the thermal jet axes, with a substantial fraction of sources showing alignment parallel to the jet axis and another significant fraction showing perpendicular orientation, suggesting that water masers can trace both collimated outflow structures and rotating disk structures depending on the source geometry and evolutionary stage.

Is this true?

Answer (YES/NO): NO